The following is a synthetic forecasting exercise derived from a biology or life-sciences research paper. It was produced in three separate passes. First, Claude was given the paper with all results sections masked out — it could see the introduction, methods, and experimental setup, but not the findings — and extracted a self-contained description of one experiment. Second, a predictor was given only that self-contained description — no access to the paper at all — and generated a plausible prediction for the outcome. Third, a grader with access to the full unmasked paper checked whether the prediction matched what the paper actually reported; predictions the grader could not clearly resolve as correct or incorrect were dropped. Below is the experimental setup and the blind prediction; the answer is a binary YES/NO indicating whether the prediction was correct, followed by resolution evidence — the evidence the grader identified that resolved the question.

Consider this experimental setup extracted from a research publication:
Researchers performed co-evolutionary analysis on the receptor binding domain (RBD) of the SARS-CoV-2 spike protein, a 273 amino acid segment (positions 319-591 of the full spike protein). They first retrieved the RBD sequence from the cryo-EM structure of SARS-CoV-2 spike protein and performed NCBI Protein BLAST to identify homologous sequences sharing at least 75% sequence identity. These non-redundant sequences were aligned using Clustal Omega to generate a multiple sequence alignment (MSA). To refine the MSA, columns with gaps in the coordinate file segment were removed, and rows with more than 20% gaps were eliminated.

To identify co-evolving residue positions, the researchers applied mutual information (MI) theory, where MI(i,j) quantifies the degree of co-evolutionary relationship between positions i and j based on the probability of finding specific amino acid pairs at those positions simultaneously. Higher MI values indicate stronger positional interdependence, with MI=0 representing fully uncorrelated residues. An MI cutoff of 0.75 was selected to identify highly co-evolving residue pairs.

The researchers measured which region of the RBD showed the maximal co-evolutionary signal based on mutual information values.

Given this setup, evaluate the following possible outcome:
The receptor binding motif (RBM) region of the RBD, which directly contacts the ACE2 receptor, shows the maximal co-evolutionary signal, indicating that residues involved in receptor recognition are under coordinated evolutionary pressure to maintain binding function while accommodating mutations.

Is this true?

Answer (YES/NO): YES